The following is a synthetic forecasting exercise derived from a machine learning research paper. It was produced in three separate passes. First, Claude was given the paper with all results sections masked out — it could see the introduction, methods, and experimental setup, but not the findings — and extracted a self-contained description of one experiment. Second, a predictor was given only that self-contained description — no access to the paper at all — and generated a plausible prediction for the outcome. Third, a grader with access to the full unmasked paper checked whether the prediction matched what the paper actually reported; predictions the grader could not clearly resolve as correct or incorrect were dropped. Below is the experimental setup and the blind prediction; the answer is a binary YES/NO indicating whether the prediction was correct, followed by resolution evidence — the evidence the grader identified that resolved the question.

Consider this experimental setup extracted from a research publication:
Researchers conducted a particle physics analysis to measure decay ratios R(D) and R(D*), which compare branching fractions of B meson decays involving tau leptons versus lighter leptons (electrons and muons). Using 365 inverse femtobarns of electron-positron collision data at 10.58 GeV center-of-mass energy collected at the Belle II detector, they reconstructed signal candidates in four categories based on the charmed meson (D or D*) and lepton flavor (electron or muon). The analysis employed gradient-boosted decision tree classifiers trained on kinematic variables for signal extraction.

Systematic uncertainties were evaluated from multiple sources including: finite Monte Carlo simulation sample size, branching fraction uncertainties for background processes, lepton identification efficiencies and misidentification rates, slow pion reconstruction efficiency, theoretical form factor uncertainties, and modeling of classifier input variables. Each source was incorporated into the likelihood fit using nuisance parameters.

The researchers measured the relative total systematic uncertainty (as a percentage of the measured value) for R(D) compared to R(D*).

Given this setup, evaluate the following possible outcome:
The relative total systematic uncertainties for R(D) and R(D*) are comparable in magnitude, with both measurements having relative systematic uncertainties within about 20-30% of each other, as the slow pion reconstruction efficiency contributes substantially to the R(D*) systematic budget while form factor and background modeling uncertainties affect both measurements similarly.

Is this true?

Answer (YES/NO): NO